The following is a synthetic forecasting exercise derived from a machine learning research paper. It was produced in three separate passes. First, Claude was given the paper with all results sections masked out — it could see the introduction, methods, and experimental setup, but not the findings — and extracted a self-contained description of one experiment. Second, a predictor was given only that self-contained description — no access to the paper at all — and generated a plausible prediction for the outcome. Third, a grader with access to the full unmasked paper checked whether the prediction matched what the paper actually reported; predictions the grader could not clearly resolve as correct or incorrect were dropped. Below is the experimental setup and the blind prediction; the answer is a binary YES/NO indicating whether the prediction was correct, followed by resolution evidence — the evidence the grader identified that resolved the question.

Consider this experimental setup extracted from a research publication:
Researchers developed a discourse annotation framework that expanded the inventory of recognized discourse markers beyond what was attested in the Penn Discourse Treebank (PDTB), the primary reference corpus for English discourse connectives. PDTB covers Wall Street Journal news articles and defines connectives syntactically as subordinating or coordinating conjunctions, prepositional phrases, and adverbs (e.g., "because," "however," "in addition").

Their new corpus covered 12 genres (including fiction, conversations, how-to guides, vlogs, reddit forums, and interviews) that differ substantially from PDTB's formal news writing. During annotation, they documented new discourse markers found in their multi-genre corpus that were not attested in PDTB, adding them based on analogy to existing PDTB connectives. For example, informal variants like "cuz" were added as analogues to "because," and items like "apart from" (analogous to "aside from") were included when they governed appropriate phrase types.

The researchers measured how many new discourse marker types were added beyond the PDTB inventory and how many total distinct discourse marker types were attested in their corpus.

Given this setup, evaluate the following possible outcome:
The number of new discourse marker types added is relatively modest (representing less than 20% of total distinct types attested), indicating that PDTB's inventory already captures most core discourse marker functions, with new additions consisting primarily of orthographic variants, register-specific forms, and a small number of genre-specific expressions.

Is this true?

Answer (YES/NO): YES